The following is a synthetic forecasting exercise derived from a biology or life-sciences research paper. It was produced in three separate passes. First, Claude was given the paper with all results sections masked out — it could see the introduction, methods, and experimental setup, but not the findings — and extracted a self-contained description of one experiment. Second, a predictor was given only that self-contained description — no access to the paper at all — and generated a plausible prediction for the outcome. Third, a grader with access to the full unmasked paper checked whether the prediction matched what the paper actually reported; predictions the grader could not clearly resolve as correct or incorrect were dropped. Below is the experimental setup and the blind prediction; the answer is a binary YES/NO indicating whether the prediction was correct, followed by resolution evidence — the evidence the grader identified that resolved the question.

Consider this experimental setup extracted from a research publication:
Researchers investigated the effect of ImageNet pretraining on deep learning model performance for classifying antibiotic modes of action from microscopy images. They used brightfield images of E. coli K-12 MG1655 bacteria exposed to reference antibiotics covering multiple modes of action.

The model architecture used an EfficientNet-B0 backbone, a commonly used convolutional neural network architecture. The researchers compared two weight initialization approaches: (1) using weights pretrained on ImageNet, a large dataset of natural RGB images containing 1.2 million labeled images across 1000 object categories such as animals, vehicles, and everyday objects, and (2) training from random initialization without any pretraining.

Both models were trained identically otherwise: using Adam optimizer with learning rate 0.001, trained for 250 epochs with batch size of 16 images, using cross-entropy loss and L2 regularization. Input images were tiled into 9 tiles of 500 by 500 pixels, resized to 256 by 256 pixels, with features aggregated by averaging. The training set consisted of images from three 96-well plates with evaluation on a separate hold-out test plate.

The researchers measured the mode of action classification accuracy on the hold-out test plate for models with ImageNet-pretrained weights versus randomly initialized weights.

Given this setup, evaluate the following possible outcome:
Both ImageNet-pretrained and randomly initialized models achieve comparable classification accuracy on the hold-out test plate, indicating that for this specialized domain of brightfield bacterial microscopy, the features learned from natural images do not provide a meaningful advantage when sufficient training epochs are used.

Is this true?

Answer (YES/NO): NO